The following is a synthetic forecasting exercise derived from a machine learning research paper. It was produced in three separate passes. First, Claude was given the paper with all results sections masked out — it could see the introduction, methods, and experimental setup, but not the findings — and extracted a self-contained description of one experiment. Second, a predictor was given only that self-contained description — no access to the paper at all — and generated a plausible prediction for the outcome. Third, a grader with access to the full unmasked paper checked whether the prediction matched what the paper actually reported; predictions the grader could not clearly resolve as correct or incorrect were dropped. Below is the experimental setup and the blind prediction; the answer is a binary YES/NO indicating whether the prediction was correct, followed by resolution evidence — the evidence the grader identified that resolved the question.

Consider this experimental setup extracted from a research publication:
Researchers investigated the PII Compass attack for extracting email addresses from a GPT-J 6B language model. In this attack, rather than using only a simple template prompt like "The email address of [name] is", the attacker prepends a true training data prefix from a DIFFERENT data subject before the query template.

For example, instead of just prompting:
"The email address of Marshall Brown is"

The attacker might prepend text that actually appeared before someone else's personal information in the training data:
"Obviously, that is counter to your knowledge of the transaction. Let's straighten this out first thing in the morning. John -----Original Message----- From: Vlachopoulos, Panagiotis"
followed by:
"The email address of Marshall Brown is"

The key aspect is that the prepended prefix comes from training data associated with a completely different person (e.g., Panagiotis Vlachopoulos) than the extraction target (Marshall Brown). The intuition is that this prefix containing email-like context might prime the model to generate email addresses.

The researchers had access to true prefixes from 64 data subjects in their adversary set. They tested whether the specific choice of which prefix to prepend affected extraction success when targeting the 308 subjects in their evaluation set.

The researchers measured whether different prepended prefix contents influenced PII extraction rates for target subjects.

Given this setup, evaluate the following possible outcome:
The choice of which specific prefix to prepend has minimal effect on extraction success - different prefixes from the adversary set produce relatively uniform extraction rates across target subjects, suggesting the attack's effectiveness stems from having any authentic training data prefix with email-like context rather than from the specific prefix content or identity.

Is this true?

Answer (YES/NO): NO